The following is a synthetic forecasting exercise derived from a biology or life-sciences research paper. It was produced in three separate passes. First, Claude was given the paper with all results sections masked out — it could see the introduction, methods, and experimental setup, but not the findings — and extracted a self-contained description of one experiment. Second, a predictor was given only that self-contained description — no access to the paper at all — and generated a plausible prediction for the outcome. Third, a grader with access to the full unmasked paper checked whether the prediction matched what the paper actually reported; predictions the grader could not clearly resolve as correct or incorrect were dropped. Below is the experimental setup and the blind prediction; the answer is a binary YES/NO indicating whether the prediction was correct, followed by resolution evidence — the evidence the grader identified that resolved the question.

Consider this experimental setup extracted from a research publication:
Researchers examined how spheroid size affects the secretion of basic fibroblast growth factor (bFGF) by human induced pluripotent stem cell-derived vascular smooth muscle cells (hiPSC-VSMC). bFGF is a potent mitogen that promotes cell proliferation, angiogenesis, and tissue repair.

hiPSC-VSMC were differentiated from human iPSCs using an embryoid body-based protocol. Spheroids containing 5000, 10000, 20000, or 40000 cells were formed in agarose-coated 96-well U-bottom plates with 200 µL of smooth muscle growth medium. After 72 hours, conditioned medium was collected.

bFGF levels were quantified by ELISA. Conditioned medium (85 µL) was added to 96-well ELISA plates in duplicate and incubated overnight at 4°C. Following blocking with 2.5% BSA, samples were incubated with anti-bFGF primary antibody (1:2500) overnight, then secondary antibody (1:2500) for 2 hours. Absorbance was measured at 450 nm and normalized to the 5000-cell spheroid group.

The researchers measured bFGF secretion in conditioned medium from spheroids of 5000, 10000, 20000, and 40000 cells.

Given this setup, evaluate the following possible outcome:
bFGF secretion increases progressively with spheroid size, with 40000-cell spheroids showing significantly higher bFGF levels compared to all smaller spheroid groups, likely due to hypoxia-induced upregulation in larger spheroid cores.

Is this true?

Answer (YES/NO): NO